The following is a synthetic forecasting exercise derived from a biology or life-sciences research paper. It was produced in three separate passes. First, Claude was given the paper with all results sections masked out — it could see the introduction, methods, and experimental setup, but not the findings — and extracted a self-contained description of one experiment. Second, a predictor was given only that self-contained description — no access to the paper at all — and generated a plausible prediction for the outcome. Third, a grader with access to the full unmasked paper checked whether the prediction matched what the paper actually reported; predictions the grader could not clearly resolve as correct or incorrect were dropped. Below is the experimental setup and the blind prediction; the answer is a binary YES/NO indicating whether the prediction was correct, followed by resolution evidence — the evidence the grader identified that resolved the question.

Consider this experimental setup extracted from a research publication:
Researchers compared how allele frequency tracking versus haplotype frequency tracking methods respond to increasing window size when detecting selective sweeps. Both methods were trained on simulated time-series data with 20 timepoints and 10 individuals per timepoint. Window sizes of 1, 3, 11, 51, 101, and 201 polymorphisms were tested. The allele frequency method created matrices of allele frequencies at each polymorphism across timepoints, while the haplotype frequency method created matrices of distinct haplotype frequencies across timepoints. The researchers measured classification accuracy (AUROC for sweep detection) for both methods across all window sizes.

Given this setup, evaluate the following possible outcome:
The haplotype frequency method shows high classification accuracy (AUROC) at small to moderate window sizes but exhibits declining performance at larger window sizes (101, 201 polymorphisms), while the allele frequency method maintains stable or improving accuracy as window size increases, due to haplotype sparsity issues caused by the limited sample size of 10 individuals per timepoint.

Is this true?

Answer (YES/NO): NO